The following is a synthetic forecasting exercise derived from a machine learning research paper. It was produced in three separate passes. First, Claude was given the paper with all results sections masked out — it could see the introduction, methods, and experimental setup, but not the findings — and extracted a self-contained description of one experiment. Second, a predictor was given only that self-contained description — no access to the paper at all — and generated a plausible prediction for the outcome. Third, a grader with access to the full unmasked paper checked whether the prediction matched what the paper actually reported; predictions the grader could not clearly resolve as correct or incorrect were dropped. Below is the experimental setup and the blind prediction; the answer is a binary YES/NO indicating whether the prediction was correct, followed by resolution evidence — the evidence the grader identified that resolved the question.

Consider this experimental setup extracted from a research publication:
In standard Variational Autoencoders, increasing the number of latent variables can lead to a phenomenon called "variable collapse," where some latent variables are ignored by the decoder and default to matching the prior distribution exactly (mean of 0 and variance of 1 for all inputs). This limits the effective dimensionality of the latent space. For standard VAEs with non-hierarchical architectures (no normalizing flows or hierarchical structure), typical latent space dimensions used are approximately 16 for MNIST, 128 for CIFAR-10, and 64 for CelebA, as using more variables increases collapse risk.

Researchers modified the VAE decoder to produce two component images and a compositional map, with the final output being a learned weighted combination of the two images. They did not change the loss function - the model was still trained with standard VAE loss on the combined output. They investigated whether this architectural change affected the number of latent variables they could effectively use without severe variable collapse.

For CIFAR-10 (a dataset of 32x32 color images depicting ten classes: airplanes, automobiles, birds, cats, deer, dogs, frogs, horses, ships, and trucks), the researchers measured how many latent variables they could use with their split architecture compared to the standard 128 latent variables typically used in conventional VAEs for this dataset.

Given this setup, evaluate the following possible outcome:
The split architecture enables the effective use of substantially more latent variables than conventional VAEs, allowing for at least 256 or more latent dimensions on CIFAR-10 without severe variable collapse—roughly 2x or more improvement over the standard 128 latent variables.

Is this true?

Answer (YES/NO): NO